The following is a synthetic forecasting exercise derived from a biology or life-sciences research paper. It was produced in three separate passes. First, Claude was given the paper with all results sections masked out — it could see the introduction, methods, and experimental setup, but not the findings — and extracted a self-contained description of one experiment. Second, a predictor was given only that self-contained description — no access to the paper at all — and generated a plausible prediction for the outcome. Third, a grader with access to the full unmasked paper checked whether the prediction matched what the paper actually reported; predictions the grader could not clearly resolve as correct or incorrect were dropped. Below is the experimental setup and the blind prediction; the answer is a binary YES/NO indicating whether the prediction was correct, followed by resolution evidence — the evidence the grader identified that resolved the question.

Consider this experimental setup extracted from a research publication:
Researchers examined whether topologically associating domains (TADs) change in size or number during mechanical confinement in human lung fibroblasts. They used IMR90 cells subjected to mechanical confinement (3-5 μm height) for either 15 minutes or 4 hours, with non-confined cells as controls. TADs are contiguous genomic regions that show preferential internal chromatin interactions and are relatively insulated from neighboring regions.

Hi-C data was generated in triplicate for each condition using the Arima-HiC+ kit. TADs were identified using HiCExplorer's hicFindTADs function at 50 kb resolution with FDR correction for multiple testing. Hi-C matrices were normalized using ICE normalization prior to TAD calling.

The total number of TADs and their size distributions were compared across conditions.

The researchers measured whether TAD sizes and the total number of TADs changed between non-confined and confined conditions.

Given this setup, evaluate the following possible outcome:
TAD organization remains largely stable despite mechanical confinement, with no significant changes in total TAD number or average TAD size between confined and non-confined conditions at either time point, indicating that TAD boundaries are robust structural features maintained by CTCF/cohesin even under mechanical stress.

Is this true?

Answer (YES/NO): YES